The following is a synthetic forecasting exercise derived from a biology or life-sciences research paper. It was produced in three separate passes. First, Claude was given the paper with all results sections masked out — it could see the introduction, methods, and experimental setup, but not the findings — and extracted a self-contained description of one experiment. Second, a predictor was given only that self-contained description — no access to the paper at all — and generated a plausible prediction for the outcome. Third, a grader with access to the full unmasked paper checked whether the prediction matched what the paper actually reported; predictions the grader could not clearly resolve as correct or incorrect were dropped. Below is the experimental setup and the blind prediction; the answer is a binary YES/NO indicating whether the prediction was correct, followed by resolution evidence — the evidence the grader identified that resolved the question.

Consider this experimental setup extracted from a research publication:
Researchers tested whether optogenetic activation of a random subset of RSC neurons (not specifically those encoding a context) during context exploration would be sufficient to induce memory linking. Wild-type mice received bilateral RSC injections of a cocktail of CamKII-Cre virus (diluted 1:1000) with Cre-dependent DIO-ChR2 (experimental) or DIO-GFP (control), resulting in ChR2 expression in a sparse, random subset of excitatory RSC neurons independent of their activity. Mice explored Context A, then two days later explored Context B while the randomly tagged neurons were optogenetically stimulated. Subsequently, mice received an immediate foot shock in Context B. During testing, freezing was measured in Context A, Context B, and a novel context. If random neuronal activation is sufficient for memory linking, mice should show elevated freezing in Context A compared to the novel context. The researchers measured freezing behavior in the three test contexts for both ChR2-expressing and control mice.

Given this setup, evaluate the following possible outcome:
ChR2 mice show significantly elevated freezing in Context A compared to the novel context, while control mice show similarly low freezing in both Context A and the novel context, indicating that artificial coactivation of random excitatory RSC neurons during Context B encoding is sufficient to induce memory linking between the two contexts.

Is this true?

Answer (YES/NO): NO